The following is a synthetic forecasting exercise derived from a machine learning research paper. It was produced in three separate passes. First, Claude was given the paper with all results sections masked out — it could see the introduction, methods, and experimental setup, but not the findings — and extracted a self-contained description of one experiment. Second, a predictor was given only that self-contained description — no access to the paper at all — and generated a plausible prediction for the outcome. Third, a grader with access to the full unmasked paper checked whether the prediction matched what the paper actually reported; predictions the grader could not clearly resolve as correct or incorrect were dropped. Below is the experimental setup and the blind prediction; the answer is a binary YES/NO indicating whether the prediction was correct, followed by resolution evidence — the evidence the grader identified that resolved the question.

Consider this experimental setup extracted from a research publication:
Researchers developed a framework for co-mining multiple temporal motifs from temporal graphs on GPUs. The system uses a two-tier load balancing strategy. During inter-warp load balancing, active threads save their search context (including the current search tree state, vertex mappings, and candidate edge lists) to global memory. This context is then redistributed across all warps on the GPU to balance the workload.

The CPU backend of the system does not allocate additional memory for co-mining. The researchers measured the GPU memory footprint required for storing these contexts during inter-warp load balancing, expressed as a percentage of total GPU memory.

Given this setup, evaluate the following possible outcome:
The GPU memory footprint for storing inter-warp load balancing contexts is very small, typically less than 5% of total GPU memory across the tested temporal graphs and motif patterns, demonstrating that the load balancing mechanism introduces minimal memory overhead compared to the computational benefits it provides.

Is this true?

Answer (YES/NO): YES